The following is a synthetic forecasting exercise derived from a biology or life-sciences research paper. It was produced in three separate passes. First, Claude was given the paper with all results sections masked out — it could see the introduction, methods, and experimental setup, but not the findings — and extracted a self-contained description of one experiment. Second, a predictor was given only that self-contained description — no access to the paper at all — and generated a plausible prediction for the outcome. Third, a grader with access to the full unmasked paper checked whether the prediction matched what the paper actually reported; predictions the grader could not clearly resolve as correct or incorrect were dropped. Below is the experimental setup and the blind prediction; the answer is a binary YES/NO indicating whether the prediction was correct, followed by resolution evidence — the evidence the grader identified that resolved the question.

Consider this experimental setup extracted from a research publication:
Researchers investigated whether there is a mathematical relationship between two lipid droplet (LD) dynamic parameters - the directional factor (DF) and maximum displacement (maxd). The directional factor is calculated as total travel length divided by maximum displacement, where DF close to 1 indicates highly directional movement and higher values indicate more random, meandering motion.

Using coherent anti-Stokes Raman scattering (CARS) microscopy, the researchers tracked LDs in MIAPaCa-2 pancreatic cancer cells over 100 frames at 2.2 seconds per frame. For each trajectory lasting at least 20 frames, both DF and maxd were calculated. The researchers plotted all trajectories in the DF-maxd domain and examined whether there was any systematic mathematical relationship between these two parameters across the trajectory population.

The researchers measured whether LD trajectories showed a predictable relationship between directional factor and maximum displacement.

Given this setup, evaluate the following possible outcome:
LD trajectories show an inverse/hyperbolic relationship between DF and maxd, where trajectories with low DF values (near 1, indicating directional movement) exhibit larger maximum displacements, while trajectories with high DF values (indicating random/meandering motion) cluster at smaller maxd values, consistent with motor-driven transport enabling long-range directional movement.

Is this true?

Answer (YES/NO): YES